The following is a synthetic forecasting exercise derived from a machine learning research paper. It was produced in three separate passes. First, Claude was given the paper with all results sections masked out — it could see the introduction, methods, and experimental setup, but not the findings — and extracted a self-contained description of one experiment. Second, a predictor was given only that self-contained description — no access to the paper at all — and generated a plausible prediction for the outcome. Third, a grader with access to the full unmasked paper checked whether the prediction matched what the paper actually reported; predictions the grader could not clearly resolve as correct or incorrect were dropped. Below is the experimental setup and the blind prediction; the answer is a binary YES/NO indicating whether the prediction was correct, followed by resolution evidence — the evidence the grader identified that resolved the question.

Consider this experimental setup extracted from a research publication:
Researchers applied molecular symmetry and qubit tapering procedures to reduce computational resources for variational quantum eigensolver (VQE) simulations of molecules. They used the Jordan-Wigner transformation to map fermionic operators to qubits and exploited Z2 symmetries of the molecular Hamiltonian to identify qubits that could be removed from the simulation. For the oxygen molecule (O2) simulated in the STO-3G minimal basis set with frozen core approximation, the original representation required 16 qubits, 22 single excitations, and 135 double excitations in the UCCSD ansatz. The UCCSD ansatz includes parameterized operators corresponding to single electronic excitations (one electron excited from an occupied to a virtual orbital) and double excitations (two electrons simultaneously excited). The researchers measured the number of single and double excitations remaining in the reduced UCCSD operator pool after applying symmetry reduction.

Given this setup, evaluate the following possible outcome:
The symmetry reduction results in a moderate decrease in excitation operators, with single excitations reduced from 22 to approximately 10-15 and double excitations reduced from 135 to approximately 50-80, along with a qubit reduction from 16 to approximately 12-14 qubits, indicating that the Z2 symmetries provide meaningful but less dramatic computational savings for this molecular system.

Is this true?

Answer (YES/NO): NO